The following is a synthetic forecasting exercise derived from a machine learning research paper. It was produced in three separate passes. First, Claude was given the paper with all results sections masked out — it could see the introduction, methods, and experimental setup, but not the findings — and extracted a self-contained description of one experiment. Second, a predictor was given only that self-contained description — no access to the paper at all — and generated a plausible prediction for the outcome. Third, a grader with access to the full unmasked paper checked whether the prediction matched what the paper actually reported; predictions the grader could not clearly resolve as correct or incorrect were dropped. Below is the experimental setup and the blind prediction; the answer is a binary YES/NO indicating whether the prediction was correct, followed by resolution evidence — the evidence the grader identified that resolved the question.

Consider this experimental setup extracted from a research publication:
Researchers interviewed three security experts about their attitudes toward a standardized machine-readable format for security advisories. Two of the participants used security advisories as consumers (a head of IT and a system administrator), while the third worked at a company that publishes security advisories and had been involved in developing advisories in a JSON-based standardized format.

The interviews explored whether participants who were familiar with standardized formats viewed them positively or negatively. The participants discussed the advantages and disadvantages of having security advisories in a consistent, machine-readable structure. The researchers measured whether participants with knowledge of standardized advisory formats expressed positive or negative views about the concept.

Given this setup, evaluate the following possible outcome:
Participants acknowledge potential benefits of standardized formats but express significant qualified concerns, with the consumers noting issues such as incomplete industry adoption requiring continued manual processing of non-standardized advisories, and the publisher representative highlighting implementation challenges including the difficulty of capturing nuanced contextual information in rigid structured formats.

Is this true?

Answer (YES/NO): NO